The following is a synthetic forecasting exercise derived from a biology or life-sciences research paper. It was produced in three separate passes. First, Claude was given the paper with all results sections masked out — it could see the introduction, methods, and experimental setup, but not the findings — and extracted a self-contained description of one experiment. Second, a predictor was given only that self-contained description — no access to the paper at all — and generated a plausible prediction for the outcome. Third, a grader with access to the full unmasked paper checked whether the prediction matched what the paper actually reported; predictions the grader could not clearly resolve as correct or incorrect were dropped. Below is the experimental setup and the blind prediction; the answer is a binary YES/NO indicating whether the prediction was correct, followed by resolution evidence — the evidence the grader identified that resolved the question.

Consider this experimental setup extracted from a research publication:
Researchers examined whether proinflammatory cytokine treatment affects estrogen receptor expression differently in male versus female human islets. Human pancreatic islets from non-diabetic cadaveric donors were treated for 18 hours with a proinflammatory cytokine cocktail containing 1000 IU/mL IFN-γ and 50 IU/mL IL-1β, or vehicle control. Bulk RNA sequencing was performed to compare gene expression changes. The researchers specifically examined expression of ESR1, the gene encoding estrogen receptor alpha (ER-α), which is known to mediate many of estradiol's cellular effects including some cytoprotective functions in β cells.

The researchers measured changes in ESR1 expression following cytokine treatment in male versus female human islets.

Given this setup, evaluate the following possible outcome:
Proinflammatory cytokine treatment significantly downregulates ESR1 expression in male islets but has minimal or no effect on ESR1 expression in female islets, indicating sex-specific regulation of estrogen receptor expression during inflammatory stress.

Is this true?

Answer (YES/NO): YES